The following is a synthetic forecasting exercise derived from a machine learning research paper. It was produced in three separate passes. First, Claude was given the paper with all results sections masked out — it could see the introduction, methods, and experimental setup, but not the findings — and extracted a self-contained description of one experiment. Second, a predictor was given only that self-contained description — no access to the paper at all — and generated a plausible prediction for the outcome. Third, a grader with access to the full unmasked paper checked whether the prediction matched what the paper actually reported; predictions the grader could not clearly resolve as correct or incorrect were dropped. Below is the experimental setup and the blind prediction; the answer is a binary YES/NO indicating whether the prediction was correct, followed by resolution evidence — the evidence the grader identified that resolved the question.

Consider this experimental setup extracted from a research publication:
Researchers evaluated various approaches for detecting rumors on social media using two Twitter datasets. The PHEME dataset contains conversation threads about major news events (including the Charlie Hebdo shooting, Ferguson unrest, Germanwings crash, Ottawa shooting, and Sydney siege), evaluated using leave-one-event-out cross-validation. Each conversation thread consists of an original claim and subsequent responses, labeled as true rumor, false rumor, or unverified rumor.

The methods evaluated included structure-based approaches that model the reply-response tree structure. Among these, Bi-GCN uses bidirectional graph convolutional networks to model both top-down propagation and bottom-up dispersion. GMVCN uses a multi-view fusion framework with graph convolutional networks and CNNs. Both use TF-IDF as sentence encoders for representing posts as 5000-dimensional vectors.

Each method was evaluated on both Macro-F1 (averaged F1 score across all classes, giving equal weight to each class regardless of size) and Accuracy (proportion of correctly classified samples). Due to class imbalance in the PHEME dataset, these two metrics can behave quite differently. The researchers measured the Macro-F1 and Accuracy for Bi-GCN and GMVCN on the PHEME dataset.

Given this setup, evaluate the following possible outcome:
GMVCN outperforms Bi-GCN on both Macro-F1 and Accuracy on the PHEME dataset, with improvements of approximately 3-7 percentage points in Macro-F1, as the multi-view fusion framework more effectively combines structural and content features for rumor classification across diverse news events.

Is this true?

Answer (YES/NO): NO